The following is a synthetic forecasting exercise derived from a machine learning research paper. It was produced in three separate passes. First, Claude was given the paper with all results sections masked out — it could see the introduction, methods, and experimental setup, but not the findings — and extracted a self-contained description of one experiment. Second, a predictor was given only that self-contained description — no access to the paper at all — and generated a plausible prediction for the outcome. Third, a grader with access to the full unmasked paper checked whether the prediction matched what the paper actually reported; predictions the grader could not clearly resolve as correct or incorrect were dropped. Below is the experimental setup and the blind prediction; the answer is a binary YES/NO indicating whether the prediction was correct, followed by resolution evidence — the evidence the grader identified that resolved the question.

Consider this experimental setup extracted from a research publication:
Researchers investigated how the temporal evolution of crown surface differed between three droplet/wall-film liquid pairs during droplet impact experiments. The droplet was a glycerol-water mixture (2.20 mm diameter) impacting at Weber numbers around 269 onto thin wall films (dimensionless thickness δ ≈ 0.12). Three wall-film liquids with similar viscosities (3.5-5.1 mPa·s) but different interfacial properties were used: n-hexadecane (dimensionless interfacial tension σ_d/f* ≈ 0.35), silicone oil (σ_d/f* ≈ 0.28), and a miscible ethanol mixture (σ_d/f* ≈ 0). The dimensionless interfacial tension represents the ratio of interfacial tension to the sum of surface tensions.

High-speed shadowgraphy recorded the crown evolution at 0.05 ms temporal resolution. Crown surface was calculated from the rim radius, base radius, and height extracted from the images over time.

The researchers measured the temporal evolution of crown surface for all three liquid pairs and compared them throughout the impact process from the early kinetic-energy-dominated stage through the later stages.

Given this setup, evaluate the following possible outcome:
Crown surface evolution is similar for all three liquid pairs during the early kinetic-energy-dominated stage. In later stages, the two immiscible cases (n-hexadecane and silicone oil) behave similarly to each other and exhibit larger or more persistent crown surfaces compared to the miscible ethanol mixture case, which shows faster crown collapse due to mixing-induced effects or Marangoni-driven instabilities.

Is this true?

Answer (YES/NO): NO